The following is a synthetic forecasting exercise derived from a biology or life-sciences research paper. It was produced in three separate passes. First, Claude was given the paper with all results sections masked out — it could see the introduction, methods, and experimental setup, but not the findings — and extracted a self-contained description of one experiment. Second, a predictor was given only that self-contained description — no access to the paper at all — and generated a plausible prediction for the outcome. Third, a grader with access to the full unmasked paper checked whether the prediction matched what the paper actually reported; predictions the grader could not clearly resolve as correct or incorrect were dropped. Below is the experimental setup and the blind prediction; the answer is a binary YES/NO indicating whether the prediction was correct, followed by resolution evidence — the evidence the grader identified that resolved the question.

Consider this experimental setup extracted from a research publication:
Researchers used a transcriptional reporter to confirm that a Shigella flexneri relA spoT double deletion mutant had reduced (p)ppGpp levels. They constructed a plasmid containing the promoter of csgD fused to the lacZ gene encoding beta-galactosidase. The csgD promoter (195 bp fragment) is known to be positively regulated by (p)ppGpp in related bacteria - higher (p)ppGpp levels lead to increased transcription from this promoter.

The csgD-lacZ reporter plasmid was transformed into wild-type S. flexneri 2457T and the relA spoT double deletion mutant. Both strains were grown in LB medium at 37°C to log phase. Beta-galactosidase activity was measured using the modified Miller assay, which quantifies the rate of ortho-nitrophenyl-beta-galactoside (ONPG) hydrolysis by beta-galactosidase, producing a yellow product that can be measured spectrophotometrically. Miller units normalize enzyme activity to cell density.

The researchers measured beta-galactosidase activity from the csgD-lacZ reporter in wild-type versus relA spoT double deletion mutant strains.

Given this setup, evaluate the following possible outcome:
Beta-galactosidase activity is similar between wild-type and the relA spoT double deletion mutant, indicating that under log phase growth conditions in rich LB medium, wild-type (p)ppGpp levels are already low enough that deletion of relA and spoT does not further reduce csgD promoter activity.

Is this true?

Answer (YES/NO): NO